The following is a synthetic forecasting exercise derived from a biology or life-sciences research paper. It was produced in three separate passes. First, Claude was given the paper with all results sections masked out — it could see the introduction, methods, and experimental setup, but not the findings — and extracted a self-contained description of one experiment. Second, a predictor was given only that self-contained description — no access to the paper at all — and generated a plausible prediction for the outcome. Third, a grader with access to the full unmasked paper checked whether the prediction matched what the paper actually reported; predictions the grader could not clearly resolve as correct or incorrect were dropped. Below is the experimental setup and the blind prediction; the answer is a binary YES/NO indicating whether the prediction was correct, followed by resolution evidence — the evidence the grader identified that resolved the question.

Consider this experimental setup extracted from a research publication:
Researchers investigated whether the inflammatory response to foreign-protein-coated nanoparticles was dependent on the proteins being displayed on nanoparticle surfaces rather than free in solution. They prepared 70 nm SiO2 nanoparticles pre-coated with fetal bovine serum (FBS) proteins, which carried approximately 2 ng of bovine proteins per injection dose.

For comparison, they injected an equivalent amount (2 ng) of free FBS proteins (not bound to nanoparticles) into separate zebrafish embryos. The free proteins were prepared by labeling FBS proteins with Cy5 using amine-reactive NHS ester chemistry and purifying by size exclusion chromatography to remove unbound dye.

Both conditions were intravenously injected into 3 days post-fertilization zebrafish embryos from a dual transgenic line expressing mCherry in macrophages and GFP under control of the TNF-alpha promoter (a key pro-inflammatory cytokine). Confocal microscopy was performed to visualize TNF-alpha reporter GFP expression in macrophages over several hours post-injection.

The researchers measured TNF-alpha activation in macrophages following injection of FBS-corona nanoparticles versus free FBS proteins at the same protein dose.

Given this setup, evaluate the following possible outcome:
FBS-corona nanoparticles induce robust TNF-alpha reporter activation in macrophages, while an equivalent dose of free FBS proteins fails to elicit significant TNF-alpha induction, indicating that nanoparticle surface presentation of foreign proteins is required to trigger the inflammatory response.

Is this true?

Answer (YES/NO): YES